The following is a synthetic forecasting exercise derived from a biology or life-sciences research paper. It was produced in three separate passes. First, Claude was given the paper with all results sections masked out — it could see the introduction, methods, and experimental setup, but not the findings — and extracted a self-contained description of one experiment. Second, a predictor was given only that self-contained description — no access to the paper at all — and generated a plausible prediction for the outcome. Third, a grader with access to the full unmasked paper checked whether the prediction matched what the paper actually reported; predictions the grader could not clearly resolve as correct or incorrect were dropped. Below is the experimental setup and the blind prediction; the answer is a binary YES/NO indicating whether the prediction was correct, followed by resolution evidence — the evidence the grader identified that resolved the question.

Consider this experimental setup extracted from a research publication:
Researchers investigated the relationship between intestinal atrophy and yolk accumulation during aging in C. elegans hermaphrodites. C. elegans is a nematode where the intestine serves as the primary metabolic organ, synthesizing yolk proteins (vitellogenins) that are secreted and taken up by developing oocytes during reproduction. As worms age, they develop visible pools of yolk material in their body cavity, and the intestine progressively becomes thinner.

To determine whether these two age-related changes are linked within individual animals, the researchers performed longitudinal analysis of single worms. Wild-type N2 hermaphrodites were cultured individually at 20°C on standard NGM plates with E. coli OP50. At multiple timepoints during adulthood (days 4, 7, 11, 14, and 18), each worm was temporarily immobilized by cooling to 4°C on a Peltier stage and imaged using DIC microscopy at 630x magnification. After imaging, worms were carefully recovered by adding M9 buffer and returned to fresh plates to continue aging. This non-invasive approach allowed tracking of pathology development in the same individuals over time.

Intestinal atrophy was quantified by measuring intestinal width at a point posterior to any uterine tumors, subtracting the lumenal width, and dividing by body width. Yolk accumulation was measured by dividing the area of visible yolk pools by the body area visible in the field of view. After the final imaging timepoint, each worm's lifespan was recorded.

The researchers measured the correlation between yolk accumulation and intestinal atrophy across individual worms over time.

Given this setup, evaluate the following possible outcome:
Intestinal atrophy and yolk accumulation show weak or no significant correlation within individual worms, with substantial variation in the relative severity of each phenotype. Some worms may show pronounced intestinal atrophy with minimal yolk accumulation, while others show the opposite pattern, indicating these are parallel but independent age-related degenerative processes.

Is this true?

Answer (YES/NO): NO